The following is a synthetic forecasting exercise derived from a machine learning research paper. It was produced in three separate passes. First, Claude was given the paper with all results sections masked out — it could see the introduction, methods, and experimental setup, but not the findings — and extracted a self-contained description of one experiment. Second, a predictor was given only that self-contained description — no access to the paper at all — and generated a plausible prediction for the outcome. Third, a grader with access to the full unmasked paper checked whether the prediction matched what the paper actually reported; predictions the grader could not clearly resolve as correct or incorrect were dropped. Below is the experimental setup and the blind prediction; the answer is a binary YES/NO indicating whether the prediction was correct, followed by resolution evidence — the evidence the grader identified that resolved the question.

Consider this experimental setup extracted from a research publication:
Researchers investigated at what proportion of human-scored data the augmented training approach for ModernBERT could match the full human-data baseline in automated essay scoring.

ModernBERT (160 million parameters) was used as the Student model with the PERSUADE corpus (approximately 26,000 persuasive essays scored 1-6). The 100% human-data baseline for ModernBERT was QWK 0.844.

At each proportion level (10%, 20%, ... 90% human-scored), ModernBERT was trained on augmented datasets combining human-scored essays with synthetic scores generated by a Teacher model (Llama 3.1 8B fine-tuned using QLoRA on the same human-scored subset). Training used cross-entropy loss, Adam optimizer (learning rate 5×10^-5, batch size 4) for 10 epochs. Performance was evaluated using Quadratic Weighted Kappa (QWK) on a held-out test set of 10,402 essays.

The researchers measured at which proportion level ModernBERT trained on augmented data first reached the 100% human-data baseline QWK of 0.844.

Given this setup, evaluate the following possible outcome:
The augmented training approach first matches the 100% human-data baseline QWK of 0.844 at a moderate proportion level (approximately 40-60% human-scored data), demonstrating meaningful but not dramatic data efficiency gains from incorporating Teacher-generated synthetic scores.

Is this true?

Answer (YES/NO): NO